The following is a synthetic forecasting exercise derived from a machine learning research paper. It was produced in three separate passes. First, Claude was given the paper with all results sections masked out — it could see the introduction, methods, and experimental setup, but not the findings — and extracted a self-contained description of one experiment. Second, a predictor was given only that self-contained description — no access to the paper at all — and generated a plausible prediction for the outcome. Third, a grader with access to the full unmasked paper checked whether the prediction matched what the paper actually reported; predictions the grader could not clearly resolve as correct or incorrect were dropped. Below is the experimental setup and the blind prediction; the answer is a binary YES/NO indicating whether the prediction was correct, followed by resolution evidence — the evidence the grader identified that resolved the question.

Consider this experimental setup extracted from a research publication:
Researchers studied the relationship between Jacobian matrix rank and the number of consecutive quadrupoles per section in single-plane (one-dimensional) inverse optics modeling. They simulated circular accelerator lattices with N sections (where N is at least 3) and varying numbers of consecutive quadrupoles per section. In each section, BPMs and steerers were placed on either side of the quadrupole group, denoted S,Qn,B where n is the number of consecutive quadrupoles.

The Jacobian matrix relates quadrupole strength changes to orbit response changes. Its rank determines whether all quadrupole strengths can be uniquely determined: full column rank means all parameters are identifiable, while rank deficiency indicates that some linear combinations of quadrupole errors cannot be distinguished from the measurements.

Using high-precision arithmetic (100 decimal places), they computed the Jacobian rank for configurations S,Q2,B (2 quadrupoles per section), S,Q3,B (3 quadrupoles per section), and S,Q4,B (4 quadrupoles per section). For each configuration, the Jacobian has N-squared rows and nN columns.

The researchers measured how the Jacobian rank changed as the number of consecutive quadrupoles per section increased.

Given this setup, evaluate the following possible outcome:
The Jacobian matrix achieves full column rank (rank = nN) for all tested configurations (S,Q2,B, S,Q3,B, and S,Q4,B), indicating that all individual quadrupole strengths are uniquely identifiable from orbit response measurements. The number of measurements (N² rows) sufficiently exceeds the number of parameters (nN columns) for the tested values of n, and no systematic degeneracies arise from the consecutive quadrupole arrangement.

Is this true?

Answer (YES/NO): NO